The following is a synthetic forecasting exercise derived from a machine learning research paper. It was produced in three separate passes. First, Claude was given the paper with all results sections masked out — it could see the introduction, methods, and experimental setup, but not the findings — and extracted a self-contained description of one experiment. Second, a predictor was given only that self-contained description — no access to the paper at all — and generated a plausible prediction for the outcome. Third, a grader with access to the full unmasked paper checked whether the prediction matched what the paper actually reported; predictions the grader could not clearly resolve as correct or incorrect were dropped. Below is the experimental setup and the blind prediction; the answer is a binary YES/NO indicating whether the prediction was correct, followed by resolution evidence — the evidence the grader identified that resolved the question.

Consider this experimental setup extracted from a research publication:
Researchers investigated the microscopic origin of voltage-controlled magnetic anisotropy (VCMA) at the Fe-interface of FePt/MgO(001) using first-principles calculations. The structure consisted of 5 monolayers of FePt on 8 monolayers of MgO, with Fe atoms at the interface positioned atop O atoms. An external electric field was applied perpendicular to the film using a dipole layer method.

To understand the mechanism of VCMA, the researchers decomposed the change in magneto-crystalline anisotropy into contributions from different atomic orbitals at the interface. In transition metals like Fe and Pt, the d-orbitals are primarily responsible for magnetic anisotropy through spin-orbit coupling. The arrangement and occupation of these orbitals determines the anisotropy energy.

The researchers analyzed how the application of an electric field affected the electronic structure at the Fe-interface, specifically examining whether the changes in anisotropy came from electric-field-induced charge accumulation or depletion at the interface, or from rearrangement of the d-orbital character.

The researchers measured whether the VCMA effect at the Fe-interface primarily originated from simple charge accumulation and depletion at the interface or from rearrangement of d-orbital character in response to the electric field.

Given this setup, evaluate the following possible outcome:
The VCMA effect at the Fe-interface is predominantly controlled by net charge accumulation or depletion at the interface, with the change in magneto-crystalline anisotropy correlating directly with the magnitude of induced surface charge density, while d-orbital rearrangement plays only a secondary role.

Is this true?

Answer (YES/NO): NO